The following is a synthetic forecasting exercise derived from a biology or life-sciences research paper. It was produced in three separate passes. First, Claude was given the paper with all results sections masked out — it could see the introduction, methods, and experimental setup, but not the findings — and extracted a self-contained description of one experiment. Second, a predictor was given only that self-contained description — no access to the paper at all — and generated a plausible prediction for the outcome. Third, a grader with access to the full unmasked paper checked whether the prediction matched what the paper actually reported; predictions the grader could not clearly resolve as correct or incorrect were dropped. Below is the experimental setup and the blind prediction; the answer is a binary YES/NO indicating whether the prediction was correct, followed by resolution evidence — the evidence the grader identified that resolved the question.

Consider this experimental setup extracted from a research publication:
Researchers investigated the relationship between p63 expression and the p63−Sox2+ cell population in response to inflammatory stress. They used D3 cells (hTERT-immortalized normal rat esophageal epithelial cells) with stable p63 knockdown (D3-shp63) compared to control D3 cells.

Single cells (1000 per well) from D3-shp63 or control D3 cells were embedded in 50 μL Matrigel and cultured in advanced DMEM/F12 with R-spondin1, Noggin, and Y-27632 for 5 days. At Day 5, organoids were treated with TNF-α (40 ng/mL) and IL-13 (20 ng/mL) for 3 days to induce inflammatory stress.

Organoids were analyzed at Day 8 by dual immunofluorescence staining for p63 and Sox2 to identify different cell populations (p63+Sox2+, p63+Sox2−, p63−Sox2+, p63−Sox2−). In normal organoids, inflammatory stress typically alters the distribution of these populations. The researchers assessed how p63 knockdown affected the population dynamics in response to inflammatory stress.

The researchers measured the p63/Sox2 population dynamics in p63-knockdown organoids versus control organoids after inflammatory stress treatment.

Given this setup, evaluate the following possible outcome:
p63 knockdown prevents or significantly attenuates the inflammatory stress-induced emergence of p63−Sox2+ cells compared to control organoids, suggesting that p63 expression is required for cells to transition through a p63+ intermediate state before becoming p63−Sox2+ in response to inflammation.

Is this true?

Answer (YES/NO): NO